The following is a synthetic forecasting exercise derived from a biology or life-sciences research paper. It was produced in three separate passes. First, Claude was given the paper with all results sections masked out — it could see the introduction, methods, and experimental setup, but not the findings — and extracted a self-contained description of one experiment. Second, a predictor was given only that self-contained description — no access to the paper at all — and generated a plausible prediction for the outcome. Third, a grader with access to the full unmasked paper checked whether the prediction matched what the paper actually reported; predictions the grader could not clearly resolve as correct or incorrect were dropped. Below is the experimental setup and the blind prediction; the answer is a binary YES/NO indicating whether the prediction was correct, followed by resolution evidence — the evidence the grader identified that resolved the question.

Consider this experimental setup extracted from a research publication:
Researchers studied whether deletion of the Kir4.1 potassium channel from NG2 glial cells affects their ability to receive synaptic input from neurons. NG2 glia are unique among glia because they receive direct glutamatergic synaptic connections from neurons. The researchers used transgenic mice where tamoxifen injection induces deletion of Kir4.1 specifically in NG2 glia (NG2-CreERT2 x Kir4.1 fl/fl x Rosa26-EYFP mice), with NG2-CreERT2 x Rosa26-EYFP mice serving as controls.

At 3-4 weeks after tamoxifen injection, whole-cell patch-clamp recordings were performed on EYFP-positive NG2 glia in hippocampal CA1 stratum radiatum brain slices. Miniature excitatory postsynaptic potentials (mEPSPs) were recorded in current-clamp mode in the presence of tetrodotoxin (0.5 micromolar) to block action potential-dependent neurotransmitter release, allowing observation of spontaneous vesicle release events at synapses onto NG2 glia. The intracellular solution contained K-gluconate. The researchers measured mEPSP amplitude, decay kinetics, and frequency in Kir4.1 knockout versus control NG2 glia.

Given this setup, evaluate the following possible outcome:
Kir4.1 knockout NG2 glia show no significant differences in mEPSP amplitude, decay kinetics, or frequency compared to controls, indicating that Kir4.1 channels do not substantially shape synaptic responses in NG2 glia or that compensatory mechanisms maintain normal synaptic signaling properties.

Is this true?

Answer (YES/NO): NO